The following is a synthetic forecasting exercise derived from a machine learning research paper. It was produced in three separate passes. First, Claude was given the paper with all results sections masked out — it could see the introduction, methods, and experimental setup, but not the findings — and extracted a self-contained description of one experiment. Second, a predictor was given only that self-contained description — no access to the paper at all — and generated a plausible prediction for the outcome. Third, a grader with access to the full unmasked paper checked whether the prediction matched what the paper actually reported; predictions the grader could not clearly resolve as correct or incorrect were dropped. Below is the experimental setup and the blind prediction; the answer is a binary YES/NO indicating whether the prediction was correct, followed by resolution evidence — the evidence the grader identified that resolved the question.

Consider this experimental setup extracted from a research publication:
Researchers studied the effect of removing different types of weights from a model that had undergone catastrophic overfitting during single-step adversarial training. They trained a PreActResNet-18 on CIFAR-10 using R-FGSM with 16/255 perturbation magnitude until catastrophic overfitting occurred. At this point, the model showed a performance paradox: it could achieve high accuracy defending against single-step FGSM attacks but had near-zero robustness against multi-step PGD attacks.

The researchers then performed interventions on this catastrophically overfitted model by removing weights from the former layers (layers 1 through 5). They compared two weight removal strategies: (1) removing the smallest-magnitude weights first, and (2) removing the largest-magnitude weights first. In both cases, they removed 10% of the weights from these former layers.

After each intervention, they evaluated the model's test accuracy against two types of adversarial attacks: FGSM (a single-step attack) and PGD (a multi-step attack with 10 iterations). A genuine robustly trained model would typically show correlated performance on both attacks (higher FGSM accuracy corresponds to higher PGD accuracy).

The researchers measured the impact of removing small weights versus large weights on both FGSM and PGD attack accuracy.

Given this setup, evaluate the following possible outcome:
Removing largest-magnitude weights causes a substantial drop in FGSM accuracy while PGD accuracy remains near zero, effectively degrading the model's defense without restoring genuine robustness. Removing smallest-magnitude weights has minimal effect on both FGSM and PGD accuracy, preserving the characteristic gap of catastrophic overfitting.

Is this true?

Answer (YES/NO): NO